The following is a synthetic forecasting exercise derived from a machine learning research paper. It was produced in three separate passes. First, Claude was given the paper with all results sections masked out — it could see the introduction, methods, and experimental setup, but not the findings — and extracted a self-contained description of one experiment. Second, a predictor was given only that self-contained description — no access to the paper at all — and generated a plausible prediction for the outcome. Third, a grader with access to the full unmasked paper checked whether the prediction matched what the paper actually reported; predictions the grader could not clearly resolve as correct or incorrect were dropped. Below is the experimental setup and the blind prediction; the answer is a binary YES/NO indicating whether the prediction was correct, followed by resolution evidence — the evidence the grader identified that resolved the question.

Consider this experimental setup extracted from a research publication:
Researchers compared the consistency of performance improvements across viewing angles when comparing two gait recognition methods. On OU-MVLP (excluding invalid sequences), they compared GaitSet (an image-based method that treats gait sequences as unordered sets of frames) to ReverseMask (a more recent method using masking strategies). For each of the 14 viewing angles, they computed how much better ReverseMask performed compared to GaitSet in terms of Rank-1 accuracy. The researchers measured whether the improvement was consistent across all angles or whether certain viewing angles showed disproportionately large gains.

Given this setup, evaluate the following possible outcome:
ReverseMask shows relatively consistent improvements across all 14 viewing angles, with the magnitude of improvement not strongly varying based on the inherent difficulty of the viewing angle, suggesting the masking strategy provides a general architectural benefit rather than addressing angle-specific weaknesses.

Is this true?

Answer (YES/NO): NO